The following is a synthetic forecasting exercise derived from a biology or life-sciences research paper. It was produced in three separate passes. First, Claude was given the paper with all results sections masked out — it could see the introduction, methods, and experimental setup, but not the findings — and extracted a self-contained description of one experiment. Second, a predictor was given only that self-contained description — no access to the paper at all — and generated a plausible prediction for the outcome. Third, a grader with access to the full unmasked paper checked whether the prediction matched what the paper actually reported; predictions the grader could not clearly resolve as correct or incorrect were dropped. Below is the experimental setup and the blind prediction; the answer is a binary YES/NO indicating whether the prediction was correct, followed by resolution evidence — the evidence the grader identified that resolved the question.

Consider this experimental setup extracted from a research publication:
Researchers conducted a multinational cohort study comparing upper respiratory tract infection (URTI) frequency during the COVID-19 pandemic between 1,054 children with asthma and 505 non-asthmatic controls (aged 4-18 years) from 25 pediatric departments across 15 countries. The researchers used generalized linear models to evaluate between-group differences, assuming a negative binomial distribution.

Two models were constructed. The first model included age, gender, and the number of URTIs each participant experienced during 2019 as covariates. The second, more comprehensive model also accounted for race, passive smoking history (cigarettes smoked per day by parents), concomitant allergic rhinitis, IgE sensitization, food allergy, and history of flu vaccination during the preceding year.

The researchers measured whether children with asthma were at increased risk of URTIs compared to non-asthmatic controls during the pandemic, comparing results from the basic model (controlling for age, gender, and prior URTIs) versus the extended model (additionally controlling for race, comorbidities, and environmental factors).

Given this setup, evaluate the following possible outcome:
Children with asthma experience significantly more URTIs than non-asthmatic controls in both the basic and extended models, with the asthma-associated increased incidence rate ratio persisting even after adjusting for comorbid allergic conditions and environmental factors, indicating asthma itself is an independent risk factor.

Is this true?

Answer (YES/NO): NO